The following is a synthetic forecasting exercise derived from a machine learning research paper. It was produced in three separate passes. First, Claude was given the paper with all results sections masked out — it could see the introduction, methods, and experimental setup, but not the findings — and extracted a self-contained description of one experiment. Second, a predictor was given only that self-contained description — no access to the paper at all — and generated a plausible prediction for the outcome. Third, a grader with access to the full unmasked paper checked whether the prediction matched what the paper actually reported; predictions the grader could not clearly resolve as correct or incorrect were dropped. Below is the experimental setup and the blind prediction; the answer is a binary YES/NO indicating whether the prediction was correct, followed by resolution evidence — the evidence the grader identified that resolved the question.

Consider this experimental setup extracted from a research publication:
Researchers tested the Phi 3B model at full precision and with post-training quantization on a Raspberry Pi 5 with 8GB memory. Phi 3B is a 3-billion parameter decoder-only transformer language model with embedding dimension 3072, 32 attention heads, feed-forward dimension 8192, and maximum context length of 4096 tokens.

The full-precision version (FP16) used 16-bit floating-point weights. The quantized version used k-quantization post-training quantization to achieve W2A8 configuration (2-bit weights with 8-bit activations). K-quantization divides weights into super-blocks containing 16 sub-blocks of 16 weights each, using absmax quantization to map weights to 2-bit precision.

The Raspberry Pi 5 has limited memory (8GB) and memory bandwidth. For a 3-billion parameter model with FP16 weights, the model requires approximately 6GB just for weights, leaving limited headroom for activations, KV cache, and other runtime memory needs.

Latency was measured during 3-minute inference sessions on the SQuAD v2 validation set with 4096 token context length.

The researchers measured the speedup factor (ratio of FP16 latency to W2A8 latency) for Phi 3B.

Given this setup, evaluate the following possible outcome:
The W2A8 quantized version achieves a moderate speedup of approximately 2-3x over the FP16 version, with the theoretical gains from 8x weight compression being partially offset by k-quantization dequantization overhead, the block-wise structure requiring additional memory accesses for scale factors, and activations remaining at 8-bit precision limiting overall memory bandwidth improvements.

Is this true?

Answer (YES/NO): NO